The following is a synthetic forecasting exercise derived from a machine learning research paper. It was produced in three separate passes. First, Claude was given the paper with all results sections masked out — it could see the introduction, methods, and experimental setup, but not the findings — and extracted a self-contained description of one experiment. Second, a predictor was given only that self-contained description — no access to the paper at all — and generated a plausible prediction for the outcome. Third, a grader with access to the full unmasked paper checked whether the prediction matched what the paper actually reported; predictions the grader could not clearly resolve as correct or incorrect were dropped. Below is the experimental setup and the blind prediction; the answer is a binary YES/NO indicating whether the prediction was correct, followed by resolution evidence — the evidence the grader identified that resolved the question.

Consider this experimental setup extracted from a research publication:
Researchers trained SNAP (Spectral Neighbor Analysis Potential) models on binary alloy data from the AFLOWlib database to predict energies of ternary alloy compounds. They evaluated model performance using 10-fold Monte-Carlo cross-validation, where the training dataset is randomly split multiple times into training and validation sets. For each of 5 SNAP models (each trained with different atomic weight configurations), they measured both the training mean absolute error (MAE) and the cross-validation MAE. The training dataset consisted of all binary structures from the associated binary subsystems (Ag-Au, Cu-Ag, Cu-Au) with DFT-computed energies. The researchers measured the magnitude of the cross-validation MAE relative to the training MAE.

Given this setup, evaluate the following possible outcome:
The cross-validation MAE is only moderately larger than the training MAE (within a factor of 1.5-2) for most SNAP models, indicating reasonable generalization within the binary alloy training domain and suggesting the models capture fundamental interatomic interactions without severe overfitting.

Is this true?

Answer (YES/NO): NO